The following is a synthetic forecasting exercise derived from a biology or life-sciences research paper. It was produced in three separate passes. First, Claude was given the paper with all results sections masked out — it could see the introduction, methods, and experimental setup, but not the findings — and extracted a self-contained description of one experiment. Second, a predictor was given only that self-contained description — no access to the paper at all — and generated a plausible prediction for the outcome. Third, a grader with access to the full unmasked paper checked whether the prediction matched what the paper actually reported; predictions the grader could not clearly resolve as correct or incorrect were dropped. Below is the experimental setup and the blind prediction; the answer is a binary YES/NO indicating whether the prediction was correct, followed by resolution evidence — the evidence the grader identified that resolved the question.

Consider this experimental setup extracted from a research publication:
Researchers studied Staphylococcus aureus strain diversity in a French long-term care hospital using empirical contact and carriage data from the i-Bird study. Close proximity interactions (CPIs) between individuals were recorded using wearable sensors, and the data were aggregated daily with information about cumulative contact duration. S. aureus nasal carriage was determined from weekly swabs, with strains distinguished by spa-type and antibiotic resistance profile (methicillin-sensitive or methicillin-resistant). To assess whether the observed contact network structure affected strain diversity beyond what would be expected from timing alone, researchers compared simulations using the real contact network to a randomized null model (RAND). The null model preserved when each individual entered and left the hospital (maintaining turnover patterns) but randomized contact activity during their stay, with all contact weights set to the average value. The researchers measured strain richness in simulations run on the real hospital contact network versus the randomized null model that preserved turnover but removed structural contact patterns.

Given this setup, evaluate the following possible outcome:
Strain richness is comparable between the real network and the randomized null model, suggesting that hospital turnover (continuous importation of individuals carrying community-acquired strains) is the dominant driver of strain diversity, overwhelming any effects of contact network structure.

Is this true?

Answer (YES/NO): NO